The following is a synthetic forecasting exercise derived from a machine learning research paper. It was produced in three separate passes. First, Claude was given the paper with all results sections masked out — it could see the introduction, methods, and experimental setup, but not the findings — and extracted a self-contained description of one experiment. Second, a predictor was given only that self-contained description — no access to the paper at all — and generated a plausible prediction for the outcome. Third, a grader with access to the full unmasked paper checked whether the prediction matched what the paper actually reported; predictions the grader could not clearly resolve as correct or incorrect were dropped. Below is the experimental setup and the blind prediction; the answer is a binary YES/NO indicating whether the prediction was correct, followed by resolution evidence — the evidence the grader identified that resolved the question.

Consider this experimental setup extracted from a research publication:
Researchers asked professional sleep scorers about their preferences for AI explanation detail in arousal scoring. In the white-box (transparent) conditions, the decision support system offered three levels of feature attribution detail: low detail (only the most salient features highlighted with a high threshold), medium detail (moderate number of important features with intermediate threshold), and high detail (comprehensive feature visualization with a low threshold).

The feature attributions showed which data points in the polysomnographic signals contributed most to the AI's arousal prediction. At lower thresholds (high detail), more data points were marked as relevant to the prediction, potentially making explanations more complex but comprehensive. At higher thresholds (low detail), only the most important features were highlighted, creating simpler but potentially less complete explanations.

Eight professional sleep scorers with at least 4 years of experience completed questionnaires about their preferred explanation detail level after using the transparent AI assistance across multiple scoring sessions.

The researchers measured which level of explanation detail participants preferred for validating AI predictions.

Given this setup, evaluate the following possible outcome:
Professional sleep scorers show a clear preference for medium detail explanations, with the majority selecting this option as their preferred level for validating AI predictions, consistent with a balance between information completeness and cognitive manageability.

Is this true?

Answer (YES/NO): YES